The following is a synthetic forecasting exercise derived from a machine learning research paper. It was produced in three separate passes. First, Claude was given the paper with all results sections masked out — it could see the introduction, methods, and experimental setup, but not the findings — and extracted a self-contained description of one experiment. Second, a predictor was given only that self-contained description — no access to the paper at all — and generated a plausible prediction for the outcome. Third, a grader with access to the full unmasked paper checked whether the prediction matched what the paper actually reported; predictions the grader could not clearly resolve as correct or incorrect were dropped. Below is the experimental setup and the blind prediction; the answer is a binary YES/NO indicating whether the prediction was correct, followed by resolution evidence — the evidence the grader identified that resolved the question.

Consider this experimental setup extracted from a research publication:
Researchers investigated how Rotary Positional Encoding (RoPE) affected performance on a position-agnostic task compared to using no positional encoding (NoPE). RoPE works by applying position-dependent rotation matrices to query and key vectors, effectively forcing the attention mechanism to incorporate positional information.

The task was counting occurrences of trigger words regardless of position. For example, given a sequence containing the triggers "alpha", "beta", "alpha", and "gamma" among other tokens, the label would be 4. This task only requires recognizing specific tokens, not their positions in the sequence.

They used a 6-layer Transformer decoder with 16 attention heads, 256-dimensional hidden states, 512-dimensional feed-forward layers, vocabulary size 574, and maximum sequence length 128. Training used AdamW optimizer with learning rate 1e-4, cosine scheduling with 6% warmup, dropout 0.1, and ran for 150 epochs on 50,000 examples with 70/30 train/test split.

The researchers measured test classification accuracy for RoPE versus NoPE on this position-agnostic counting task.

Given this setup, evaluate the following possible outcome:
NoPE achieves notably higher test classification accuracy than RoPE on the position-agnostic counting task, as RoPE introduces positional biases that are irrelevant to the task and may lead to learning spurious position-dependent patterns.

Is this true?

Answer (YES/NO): YES